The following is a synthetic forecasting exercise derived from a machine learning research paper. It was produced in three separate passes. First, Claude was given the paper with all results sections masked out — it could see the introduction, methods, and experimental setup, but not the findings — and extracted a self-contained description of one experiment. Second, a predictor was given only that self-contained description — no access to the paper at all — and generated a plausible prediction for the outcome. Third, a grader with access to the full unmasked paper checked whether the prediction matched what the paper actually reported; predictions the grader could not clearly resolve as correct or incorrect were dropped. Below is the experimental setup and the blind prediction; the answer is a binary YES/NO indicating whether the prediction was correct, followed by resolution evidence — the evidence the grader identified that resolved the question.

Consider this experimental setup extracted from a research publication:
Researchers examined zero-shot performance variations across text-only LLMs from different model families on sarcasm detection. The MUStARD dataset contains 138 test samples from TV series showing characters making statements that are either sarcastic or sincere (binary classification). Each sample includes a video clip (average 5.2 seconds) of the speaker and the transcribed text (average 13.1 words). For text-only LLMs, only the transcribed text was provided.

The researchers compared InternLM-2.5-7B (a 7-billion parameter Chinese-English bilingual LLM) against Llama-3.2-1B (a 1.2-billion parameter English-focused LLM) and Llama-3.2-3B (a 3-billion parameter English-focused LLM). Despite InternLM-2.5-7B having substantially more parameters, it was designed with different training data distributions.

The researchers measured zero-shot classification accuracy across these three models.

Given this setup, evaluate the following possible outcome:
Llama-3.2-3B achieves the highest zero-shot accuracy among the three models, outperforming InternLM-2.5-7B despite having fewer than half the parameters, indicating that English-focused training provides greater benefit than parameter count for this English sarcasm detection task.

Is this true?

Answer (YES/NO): NO